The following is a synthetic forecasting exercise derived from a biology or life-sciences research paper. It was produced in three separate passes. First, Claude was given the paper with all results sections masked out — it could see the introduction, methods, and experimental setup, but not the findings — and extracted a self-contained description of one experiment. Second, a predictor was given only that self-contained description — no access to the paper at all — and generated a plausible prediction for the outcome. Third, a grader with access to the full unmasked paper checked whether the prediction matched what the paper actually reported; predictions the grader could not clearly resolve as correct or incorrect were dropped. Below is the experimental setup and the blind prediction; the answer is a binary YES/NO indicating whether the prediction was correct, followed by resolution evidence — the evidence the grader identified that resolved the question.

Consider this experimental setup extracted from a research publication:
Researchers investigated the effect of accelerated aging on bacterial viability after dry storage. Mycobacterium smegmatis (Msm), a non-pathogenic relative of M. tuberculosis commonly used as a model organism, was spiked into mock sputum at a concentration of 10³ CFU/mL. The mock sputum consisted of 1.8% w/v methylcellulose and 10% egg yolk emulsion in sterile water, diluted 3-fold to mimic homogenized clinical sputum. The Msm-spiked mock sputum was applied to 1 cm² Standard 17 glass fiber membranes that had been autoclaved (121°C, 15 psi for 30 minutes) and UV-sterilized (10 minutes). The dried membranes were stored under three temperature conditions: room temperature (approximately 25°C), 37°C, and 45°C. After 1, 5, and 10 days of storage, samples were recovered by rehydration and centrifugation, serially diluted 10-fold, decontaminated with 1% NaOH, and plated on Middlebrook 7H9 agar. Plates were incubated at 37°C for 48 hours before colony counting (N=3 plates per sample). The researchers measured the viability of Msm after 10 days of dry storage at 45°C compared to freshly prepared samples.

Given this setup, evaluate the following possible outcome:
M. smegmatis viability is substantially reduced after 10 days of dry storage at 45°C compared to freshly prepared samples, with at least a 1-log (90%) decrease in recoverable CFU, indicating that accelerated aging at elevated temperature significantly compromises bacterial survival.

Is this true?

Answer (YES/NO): YES